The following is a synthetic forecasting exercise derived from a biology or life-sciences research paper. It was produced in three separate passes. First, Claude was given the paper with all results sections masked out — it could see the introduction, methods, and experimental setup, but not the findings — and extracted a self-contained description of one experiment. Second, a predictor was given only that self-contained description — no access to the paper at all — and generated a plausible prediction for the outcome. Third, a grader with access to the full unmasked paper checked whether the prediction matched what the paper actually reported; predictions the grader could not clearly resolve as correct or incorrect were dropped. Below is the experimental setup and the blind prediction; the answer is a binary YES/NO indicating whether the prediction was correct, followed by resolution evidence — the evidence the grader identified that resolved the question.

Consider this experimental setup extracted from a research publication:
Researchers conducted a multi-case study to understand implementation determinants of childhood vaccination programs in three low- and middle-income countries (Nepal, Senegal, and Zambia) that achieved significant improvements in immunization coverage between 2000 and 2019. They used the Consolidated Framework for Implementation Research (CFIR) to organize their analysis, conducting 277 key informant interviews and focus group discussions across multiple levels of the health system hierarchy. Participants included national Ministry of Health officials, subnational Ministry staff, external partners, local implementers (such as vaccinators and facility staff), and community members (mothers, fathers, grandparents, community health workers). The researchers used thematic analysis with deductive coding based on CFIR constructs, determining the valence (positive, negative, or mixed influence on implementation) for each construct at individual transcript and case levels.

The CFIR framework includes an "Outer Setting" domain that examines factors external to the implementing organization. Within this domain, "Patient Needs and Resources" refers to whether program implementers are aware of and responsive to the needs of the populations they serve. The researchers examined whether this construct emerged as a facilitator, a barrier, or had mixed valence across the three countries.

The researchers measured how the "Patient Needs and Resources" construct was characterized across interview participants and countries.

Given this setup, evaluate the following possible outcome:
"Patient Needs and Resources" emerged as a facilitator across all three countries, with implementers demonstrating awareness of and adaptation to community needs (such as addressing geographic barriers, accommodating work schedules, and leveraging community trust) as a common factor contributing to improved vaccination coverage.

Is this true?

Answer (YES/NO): NO